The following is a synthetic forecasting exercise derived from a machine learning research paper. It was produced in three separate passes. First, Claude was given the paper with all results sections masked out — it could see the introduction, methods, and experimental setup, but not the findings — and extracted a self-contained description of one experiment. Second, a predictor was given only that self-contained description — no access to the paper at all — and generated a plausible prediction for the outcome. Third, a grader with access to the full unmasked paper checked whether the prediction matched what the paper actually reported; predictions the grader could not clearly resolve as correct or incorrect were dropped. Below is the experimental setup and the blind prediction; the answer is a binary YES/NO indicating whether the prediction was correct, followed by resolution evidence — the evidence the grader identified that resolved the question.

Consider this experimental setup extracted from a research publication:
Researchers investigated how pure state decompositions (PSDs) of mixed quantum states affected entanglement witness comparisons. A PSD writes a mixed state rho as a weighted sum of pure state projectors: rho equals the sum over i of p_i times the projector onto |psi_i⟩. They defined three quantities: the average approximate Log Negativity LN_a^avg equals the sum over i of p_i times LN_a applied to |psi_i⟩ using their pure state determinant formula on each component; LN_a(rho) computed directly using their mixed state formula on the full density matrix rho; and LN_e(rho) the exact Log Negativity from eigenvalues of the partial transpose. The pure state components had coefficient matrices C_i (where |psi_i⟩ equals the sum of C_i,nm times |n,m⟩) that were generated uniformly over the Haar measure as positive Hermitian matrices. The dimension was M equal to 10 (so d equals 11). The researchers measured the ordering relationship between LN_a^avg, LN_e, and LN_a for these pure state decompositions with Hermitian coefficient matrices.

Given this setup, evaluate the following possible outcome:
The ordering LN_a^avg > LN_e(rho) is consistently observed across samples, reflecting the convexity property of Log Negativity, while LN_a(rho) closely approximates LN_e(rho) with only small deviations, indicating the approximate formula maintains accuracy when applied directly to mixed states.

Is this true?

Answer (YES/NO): NO